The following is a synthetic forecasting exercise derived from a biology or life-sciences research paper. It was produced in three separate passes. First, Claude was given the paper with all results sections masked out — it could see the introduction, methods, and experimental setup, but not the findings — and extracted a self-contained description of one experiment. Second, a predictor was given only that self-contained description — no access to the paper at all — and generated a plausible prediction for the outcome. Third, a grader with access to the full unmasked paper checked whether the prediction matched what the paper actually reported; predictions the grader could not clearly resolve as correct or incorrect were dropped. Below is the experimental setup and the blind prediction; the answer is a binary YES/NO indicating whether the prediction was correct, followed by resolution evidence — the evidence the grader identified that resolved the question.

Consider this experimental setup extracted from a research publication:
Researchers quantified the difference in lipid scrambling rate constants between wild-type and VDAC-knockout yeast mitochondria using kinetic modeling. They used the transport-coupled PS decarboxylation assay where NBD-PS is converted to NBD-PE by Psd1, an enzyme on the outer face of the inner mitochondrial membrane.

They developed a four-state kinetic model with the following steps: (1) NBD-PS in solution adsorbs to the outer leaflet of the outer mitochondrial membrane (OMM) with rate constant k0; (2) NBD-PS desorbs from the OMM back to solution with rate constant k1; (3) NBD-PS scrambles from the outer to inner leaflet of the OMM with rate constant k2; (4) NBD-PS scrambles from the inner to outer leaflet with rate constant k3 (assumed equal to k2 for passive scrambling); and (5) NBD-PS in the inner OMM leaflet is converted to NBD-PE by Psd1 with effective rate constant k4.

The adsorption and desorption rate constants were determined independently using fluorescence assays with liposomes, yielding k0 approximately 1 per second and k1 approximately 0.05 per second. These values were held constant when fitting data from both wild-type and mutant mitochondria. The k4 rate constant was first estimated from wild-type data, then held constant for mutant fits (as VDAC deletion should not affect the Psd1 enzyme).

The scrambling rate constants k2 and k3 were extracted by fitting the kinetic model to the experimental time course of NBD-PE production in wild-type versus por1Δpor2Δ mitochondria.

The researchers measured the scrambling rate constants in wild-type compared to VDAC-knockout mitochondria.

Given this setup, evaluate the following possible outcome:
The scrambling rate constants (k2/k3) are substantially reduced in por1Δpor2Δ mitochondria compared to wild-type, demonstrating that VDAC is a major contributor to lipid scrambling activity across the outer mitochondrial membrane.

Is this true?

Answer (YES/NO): YES